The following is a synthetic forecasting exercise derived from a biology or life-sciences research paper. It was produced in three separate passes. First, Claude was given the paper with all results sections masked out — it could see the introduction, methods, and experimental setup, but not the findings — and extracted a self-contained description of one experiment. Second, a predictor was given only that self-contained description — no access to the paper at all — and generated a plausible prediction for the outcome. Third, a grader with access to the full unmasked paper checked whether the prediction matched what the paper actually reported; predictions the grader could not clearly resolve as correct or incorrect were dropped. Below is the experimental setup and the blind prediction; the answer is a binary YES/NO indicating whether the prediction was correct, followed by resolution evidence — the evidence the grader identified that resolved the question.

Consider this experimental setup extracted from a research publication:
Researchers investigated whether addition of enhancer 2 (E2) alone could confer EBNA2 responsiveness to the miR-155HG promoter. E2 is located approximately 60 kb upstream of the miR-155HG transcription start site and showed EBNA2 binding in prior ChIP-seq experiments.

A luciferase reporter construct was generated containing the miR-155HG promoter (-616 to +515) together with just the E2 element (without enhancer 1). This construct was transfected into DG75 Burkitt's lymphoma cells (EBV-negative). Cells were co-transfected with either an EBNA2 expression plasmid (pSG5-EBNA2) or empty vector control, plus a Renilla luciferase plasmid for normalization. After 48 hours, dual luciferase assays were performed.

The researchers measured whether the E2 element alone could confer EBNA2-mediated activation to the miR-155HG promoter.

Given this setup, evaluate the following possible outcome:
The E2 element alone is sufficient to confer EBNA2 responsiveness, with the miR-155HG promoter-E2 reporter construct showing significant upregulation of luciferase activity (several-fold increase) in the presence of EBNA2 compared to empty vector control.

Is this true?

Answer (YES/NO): YES